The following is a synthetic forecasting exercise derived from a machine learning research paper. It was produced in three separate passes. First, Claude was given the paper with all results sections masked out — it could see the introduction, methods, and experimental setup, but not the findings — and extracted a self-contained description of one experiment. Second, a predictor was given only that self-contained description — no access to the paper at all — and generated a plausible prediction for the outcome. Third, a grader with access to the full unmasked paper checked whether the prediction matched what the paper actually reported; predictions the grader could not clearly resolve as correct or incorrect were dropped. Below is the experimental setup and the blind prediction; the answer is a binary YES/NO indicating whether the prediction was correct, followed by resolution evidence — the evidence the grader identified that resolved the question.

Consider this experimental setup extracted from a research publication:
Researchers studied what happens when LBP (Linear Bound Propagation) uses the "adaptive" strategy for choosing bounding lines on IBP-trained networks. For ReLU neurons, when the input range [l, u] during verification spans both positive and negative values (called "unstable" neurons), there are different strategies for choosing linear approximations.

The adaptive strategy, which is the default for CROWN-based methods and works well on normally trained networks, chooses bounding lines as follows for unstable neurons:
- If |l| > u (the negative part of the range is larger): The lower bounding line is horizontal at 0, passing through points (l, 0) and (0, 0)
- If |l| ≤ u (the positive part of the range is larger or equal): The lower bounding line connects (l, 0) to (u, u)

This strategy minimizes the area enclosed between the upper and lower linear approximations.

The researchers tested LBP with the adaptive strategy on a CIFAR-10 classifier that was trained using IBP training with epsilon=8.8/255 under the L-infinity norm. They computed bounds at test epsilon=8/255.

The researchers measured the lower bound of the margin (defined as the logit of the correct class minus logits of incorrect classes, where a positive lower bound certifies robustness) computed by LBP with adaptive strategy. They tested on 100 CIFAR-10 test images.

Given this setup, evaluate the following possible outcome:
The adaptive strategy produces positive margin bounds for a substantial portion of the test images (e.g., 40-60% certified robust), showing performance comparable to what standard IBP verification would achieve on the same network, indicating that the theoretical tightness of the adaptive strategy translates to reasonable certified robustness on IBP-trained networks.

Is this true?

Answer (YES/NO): NO